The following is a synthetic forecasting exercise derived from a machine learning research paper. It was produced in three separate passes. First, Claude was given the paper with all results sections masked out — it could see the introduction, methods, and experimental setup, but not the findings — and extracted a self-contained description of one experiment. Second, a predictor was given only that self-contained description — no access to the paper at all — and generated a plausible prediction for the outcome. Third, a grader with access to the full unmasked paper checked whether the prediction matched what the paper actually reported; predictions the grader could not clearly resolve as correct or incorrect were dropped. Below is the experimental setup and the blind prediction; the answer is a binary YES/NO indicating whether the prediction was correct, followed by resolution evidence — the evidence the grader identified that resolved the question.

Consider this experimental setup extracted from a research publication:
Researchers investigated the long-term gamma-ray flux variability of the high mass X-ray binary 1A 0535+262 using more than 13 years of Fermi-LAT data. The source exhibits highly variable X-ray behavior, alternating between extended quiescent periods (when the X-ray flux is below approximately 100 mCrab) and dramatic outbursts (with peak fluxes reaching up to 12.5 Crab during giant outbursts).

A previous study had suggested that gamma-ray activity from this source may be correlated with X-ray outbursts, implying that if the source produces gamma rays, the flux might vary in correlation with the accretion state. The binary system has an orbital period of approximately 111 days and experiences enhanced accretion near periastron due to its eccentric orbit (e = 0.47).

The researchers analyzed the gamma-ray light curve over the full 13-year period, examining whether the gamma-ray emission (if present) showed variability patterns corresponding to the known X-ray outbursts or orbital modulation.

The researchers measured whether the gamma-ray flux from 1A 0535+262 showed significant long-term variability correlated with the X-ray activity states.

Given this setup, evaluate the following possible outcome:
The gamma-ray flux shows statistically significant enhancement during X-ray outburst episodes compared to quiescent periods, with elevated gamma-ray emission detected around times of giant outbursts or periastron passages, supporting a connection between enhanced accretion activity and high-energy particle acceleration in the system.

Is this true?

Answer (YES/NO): NO